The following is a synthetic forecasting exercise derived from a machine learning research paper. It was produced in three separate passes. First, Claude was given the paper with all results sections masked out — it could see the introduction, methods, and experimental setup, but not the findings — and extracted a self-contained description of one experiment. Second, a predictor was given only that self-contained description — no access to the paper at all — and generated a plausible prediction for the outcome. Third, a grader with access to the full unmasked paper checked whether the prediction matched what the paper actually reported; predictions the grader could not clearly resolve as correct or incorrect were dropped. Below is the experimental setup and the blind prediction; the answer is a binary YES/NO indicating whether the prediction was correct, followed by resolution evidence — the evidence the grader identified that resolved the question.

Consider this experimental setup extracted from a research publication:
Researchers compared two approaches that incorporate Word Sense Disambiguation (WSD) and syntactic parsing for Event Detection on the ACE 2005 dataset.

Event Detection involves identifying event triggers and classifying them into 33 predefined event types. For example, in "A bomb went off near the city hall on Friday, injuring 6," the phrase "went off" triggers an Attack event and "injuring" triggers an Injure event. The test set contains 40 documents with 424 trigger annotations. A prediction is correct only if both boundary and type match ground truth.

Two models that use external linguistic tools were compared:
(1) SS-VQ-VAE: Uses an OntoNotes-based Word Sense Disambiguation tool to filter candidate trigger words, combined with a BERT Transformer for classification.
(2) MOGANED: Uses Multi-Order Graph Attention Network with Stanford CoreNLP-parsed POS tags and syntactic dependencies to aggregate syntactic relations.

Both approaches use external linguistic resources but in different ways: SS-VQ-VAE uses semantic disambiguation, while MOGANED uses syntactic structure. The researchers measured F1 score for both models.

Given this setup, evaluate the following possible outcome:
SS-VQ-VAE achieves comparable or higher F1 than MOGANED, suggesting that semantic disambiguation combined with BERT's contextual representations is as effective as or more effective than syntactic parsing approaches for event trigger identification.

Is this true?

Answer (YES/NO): YES